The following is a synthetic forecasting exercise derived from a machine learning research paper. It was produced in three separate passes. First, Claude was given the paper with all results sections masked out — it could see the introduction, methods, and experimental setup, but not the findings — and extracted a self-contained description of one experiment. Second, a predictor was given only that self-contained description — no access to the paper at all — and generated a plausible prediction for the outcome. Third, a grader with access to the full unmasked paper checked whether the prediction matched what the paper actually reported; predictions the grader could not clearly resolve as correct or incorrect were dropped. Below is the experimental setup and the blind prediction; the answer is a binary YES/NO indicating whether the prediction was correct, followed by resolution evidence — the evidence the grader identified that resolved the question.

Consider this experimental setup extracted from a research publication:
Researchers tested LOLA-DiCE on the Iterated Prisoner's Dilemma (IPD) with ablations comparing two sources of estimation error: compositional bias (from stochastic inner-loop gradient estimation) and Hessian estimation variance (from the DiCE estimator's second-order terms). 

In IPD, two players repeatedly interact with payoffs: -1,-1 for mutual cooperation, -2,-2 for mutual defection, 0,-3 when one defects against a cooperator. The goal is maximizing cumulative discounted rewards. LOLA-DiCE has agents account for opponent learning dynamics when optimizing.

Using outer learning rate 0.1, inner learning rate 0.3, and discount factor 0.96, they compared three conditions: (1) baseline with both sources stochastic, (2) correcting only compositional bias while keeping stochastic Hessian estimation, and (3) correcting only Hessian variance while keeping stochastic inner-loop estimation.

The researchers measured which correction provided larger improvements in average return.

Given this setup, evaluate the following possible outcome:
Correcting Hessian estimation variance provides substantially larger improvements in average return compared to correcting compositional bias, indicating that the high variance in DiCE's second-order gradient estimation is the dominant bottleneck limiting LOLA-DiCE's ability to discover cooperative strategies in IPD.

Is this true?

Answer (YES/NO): YES